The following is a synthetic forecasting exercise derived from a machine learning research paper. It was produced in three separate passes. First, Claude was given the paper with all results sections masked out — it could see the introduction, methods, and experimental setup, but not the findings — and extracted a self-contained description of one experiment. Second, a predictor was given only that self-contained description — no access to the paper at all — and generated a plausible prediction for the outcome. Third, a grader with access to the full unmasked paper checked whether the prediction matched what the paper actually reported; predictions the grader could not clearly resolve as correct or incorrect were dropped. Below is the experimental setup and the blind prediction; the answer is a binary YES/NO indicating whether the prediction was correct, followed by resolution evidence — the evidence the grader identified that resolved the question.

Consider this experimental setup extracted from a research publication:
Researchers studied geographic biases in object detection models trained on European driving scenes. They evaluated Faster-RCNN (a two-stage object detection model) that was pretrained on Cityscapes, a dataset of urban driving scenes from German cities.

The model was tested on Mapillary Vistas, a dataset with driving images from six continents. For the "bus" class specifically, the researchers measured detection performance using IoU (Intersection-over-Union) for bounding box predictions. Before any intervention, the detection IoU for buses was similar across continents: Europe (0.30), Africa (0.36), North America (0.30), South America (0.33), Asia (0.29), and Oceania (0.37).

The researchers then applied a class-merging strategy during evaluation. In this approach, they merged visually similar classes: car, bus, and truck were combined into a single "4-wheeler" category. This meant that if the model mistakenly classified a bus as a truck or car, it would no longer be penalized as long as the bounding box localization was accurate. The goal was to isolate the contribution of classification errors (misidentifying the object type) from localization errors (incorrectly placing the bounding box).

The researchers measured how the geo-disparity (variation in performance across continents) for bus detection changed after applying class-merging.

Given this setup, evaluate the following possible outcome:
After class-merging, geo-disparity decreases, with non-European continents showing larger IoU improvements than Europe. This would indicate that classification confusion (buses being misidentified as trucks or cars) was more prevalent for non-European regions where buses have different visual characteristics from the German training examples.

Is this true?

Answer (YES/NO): NO